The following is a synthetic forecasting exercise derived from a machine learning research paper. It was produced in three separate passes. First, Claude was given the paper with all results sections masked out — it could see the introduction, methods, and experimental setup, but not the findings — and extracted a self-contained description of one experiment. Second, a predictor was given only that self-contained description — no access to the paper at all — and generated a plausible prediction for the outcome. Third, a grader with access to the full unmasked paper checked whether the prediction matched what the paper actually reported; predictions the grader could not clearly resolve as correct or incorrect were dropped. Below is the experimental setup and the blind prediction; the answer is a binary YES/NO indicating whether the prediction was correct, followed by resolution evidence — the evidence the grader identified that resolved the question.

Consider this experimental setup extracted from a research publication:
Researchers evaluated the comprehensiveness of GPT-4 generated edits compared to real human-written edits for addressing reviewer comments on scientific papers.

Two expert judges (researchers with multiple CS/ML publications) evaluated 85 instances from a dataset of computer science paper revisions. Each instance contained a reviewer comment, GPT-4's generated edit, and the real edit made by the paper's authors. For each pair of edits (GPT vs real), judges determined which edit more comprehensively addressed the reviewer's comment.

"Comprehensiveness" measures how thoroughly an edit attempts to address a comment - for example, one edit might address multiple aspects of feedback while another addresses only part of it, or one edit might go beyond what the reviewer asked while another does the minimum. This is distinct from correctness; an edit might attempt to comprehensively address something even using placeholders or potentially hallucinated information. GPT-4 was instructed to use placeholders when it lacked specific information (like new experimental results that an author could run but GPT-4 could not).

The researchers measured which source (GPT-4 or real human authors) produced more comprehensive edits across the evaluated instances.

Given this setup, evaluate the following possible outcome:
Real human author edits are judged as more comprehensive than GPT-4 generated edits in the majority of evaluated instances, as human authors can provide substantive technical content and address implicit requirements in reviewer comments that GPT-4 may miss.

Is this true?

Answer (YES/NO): NO